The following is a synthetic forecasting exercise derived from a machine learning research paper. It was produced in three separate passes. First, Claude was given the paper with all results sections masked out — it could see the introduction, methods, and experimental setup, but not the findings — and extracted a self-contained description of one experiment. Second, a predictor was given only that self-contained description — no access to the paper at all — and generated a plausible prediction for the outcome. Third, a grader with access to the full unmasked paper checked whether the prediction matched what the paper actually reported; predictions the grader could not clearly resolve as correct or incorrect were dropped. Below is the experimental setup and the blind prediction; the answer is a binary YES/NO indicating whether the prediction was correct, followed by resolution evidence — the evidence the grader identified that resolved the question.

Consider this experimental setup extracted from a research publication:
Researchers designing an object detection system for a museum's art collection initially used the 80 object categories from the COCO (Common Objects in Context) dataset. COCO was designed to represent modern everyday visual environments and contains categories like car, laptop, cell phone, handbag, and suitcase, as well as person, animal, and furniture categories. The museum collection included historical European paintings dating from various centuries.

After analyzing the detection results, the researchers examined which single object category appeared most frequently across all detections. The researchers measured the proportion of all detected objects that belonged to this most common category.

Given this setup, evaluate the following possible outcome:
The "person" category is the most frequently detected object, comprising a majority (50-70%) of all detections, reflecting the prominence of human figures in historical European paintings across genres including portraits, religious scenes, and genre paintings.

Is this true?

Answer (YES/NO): NO